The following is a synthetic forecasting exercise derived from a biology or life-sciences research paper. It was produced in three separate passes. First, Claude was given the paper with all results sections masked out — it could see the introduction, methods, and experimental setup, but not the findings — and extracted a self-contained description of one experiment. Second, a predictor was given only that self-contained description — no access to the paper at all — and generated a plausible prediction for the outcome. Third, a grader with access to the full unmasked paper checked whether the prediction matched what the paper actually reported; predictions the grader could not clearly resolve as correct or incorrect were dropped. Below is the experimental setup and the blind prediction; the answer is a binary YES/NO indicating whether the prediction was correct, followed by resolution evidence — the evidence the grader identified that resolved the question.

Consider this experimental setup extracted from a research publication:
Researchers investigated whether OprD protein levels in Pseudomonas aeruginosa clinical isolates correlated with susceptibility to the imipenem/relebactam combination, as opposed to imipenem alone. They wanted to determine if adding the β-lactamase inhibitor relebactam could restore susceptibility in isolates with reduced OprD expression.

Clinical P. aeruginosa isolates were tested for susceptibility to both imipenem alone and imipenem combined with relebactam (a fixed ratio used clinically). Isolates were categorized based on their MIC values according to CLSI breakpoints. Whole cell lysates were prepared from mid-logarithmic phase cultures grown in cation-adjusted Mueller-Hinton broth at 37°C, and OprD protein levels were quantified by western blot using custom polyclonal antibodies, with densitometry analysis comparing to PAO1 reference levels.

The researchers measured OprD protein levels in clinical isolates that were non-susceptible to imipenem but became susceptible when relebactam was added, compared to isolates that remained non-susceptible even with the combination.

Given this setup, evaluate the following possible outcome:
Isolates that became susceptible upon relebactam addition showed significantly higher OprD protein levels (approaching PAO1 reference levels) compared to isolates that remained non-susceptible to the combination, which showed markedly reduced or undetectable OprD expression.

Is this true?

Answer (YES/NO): NO